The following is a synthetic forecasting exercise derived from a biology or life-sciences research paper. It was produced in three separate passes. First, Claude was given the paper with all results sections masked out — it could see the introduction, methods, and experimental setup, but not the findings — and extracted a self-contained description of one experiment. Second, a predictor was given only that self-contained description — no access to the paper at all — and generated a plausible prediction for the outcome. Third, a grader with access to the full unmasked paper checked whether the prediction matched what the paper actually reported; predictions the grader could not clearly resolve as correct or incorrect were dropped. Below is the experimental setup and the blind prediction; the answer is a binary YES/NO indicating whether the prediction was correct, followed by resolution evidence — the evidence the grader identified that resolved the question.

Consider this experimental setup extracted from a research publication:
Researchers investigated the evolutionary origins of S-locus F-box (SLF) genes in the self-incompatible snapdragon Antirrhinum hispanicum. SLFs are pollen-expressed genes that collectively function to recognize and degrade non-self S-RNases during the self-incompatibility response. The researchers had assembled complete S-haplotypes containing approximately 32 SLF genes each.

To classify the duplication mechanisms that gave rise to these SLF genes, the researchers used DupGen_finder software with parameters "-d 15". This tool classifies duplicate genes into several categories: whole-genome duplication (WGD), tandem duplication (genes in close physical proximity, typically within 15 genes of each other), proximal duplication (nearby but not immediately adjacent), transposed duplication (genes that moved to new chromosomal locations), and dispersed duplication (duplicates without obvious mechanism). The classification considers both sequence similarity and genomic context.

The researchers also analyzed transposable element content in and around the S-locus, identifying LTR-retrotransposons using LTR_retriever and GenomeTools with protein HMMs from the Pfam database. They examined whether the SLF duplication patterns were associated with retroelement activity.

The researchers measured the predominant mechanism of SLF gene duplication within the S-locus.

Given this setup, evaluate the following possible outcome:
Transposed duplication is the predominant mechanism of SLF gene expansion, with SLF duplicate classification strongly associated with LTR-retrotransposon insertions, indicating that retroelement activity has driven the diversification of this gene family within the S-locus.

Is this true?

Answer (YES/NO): NO